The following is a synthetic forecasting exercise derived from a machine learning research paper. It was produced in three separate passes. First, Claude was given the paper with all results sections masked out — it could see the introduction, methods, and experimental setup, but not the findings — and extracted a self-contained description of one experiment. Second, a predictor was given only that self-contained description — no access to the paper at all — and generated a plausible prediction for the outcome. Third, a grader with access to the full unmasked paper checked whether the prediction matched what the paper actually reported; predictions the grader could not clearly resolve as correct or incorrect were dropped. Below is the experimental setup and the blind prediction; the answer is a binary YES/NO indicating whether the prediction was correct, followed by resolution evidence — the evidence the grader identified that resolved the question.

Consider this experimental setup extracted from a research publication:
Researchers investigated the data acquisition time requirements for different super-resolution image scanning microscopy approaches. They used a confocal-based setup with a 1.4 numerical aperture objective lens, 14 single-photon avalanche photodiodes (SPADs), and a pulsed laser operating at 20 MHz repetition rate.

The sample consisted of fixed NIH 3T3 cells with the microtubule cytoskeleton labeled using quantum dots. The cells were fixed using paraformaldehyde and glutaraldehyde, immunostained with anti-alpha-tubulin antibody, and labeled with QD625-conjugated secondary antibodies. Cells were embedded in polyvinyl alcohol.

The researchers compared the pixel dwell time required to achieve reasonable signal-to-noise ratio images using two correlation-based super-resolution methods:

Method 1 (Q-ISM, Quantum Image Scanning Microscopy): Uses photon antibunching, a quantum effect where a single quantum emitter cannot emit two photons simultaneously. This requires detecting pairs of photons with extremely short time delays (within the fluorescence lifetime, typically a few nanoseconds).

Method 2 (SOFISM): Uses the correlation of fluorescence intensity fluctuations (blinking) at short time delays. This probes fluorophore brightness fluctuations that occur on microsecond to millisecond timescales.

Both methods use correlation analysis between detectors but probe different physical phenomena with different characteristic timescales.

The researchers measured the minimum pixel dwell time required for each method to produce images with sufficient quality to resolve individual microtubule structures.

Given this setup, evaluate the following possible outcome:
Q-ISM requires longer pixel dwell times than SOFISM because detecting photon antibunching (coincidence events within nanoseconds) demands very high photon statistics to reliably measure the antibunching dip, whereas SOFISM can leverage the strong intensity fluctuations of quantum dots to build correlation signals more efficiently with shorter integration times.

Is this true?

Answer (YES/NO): YES